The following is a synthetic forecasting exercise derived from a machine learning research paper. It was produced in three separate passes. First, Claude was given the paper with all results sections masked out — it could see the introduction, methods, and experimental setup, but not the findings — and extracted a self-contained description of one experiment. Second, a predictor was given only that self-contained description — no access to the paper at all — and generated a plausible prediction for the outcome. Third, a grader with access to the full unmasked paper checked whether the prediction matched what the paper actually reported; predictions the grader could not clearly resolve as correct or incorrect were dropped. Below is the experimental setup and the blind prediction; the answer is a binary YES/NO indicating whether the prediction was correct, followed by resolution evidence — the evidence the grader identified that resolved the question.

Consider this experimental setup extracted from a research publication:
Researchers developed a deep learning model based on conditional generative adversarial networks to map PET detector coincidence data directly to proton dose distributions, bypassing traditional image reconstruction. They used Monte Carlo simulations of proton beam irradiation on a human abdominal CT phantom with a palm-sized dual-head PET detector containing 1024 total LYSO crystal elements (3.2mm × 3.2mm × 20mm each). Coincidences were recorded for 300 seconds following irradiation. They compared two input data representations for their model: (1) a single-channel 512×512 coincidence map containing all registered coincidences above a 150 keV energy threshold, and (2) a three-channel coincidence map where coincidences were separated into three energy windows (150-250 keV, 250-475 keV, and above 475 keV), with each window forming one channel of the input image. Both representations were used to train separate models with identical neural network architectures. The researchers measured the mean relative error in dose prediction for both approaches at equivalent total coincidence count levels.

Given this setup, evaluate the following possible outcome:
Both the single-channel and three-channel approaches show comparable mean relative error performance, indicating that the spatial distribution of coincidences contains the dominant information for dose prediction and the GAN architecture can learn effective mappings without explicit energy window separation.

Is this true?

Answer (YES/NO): NO